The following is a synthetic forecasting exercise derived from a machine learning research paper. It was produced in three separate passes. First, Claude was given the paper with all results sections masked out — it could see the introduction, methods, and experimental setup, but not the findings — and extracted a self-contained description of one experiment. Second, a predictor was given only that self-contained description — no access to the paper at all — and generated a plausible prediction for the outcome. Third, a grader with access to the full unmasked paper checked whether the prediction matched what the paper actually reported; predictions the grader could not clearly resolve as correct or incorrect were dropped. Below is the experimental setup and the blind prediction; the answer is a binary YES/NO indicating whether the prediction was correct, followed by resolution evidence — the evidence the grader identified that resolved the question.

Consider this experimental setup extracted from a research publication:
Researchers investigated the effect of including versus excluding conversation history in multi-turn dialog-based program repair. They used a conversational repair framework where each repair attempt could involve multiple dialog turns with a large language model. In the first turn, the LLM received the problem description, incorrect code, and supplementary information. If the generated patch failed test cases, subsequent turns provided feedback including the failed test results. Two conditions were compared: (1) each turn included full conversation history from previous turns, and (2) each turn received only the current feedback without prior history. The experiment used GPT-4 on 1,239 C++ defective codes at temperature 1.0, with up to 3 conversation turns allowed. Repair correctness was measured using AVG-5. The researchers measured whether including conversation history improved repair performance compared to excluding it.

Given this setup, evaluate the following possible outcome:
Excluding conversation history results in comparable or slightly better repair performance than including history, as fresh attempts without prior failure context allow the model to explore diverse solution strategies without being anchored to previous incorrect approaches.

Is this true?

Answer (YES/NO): NO